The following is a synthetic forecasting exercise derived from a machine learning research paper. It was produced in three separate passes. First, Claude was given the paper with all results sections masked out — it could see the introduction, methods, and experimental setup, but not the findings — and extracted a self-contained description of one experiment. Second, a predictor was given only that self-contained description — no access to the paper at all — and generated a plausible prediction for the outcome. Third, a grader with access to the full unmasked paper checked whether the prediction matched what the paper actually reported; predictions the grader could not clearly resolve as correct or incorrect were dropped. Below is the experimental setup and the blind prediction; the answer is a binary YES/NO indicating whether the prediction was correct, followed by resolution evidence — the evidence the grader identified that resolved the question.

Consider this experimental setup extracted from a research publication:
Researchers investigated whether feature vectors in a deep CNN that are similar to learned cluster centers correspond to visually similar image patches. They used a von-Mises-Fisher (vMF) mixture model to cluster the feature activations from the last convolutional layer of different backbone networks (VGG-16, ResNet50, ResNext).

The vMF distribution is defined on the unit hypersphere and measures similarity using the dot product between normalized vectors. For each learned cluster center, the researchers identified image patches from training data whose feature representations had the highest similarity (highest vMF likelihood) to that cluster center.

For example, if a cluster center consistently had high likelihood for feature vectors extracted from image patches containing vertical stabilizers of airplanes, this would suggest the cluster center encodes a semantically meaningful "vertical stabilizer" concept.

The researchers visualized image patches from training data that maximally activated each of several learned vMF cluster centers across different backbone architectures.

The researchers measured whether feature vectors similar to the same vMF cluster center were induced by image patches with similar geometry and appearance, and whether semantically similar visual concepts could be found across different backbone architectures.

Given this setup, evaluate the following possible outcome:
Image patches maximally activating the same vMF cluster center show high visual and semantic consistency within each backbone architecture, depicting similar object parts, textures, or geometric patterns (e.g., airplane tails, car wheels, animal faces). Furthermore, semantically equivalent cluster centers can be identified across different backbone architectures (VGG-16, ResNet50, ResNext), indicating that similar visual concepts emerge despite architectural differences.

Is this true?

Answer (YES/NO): YES